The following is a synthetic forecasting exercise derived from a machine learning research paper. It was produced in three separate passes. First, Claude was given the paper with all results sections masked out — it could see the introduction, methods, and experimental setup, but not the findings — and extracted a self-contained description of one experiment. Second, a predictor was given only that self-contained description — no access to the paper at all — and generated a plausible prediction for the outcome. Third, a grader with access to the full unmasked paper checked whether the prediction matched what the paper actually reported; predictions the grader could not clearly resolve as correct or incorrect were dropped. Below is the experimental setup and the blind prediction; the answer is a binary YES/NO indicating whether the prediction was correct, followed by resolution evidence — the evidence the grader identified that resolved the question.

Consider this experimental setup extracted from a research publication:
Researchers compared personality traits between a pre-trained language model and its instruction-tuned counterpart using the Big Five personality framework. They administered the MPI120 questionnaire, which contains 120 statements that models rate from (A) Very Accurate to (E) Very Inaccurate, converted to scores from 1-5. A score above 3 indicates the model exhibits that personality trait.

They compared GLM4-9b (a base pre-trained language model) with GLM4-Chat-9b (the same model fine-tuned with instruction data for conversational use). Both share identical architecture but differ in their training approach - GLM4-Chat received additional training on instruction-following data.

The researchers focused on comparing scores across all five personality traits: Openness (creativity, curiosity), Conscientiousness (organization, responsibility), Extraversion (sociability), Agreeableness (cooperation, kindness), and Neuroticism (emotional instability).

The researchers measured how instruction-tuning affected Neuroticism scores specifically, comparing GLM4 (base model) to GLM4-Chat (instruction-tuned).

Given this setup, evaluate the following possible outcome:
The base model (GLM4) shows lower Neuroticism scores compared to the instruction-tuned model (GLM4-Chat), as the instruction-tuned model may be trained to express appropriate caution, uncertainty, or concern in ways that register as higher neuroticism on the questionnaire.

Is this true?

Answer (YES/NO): YES